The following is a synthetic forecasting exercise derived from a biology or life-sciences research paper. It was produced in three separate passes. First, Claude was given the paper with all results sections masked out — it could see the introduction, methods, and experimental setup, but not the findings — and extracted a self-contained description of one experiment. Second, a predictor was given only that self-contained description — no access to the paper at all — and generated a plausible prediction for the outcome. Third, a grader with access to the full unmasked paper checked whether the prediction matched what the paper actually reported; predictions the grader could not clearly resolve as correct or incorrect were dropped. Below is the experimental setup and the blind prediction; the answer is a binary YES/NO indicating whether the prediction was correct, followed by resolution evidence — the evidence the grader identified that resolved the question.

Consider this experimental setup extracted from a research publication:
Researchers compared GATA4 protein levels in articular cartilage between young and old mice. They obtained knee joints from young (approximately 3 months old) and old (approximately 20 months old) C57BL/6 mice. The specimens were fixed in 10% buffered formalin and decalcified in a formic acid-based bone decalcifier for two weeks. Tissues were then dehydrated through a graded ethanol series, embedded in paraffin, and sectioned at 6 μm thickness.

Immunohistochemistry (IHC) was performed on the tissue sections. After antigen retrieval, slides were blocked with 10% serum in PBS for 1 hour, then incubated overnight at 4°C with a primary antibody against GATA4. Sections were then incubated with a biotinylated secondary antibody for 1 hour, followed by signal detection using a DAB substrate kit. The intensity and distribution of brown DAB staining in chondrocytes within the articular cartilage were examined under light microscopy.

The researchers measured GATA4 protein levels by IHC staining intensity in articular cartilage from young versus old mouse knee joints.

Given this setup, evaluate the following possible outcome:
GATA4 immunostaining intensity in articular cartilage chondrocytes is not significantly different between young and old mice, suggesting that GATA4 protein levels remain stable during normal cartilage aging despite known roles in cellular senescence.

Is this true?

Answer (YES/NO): NO